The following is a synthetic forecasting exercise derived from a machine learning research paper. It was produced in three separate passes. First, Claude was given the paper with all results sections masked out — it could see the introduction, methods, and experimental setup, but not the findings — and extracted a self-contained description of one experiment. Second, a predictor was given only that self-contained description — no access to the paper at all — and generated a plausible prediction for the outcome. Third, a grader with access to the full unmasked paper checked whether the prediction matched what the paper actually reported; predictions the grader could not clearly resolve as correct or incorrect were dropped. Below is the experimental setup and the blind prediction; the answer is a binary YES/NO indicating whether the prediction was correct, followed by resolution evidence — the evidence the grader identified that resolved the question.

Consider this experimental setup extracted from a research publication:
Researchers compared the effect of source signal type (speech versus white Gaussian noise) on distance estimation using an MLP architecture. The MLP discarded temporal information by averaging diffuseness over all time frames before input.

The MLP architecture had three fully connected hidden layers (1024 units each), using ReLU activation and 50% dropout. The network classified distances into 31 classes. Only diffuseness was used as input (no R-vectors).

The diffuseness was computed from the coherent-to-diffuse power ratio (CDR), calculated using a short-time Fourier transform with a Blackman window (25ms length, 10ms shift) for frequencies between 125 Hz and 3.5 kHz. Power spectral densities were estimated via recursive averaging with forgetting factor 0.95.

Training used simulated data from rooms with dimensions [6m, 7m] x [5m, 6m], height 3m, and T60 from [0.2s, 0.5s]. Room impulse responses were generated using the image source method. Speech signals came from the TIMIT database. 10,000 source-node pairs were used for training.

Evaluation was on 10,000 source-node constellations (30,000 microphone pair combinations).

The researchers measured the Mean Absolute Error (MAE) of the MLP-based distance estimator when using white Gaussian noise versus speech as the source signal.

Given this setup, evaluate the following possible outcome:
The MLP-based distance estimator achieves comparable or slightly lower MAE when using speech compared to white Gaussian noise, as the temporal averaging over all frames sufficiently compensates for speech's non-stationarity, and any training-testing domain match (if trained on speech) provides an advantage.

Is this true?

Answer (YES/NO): NO